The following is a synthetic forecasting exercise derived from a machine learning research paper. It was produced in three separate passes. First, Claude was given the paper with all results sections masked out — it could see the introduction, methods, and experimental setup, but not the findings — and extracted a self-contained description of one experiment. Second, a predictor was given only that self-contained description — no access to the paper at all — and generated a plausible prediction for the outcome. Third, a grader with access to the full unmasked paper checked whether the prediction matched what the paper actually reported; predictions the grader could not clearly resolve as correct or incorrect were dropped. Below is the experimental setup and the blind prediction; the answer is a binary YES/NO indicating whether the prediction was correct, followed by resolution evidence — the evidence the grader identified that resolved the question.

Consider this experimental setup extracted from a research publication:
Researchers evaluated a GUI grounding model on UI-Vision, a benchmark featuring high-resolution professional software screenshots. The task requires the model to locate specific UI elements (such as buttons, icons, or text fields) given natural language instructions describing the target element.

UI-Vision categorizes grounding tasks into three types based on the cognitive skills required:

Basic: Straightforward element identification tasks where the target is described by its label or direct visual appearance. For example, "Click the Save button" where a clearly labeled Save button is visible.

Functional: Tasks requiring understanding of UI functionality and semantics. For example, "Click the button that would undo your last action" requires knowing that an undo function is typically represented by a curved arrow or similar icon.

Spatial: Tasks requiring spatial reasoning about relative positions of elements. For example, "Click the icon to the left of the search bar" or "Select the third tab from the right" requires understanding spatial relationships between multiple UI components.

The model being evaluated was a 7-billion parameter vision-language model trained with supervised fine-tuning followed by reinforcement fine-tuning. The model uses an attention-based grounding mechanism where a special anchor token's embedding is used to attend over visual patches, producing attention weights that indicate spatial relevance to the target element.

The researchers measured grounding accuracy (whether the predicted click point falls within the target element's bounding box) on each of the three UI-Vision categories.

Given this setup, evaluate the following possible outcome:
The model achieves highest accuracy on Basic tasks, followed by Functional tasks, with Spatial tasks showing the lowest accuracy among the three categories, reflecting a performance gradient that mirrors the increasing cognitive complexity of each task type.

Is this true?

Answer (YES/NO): YES